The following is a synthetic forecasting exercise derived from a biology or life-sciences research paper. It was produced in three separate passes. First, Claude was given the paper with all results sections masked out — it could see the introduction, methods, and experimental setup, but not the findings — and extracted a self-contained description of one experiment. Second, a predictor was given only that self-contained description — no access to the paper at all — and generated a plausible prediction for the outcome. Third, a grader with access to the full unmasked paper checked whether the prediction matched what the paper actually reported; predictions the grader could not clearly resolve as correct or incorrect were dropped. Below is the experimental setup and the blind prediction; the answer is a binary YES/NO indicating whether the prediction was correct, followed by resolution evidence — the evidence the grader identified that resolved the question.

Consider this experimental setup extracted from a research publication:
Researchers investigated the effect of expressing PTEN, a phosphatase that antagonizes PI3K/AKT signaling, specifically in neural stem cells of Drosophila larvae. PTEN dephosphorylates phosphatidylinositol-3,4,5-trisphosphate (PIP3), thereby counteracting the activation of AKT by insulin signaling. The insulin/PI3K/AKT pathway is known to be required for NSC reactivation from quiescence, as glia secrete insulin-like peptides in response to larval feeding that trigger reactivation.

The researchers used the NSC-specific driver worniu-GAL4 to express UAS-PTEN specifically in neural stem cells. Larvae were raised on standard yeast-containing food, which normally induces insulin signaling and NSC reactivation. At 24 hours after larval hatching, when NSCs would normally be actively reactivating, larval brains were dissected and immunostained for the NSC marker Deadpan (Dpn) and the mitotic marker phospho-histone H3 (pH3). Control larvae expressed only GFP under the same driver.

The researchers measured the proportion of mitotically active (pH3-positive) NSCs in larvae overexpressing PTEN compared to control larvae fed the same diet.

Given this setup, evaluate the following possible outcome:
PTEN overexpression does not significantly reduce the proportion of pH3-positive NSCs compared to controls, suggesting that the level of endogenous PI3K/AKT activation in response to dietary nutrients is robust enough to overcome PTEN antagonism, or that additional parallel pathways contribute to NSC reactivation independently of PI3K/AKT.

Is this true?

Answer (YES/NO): NO